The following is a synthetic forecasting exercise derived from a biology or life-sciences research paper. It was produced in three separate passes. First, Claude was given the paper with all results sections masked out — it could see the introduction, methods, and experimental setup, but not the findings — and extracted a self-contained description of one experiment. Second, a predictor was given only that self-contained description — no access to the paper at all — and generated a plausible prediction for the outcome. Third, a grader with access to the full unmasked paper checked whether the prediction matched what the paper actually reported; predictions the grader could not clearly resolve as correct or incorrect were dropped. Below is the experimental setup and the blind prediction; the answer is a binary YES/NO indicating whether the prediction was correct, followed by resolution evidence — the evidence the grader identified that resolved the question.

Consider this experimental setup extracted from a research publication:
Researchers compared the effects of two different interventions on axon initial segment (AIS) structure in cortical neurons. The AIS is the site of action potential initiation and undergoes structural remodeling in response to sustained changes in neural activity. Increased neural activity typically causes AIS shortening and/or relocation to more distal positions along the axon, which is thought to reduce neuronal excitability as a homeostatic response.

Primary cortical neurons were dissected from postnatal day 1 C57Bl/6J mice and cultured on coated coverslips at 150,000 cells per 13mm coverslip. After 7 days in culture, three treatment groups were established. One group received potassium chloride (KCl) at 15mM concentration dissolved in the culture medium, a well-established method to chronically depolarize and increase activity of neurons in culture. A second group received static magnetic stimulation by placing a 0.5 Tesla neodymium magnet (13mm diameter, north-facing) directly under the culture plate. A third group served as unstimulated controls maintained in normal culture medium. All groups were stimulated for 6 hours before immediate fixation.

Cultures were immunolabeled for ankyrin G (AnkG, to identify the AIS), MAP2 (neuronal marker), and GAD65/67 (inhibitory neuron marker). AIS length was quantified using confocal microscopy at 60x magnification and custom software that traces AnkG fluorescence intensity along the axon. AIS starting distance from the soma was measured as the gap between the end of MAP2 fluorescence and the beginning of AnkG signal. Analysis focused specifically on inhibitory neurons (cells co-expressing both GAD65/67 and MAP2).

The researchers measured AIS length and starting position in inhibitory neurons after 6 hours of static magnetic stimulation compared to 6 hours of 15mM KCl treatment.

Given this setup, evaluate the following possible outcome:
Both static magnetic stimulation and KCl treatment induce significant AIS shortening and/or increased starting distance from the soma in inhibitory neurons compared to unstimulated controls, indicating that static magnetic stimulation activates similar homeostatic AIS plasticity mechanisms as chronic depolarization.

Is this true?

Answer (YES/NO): YES